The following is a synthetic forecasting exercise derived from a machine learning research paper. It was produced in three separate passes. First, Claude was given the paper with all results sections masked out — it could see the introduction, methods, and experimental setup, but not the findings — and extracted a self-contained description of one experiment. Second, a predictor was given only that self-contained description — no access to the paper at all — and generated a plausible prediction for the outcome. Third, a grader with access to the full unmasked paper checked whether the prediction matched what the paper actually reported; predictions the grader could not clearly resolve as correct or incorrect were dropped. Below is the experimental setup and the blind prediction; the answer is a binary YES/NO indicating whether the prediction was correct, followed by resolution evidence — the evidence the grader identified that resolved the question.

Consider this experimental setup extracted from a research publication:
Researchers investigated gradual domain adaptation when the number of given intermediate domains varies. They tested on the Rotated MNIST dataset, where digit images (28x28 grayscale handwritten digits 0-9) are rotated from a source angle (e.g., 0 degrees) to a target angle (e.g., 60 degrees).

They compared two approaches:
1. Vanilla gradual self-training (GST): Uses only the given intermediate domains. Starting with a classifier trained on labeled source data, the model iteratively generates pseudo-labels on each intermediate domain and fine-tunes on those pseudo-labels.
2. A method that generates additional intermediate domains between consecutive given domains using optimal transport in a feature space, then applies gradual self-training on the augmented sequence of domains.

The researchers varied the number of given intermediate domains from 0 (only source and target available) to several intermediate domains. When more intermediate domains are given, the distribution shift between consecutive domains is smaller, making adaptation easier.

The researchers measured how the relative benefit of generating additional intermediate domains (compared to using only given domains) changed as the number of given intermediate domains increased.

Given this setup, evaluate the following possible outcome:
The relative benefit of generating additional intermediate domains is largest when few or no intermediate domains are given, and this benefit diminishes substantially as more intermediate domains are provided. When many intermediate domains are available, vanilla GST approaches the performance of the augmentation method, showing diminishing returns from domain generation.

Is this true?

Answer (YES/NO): NO